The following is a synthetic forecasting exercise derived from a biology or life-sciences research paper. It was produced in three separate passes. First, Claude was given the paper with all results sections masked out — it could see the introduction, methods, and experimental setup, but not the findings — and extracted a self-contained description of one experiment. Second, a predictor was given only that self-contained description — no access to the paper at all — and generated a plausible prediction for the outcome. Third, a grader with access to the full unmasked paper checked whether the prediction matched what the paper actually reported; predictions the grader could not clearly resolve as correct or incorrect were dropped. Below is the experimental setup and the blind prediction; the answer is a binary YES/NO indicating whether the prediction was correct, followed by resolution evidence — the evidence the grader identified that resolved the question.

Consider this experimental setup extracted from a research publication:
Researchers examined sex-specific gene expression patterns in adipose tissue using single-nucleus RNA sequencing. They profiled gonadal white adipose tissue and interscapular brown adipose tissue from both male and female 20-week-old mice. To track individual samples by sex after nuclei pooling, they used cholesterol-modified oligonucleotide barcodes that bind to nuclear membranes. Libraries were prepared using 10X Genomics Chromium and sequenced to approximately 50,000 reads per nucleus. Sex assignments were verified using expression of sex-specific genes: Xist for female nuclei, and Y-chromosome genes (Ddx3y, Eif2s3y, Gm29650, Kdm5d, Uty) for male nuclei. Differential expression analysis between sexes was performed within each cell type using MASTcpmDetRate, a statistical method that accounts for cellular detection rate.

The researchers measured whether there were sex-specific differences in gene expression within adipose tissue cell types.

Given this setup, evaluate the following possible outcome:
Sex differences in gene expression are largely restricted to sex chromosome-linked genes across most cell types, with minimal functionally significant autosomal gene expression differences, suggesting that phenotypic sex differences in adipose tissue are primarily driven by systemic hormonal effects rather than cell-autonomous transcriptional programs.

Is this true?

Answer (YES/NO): NO